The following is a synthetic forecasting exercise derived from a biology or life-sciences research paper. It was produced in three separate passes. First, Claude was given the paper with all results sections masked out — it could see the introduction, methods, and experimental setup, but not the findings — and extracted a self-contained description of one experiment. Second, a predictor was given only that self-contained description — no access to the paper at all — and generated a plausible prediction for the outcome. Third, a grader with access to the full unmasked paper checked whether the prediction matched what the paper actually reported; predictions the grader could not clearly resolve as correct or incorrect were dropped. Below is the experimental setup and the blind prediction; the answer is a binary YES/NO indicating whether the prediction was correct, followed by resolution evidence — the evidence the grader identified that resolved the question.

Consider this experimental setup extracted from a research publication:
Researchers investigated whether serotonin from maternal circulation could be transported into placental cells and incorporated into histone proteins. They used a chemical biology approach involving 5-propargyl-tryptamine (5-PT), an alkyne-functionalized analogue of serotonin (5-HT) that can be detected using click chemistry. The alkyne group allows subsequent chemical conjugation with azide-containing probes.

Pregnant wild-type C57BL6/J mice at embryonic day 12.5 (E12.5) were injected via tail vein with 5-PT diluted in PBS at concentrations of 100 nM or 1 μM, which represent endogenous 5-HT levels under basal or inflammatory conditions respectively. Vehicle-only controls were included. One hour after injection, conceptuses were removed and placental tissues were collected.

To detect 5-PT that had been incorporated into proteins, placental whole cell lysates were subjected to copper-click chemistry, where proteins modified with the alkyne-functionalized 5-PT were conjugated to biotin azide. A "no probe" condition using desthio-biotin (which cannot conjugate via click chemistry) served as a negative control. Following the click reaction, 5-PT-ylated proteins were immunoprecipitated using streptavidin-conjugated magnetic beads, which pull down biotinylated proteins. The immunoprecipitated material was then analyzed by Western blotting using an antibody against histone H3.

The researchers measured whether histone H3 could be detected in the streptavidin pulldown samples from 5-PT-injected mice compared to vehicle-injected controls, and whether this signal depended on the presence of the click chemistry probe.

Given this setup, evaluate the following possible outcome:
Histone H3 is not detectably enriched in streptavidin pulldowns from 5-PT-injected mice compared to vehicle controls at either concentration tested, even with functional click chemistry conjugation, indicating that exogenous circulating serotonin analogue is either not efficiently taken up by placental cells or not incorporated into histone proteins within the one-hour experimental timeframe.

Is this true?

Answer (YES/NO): NO